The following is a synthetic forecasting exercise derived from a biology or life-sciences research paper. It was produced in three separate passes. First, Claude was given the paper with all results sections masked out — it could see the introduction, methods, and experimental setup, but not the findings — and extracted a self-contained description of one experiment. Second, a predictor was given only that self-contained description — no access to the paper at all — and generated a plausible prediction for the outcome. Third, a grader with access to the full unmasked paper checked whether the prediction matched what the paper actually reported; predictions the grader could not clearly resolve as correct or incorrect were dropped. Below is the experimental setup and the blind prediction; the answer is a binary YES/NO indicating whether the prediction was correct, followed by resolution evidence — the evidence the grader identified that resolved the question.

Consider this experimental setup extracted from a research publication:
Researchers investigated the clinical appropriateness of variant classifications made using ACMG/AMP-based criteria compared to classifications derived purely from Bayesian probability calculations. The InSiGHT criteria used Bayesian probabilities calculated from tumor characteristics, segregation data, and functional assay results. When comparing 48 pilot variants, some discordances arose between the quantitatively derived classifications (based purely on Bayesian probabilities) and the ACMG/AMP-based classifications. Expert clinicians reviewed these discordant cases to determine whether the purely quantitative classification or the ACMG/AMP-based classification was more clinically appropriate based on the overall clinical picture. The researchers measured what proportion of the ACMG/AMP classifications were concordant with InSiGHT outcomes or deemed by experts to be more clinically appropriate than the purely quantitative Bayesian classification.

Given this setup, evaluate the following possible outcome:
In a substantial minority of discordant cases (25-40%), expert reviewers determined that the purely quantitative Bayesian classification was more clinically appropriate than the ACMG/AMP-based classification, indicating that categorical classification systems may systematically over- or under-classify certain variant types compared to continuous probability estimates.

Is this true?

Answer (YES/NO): NO